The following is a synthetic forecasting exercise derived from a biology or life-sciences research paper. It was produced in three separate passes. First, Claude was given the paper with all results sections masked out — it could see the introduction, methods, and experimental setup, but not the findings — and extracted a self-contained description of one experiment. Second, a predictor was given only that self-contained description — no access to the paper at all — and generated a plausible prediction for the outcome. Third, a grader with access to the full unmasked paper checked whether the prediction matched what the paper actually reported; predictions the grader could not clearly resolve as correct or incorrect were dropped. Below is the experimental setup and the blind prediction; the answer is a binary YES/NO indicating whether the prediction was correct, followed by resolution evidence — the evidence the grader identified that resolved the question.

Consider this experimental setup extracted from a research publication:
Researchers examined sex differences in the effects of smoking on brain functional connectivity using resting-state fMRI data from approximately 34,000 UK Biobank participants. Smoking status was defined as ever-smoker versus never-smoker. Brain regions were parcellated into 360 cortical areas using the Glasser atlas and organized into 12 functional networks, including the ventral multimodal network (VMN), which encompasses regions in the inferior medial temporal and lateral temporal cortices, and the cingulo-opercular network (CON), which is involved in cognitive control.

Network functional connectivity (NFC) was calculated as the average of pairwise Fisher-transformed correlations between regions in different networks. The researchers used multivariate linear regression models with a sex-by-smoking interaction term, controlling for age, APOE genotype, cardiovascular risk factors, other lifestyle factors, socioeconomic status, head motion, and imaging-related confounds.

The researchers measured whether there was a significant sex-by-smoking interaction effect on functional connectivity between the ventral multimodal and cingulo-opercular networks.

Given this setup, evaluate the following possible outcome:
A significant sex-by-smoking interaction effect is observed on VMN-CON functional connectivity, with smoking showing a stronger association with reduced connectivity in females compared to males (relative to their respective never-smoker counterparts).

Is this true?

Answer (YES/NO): NO